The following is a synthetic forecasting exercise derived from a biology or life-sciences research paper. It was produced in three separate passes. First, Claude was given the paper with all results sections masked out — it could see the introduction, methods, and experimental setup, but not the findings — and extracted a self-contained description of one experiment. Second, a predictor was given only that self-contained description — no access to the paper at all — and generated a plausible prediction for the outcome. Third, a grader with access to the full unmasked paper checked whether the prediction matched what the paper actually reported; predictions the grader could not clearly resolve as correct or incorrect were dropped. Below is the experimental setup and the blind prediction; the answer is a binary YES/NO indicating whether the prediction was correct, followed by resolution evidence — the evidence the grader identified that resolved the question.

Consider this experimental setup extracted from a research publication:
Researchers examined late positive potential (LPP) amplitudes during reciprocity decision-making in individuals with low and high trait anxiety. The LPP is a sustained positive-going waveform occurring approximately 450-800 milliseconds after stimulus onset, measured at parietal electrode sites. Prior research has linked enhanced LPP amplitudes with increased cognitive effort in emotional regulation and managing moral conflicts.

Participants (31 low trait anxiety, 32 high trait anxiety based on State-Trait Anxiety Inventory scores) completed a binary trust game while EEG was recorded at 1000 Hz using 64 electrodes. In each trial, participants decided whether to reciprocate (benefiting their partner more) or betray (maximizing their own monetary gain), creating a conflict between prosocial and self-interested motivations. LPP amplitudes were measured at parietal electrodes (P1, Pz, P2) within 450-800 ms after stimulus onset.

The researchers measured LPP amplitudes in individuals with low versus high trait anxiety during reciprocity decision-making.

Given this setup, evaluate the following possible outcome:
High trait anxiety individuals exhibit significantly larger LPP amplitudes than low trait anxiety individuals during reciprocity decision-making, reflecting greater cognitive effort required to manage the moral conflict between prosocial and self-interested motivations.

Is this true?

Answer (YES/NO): YES